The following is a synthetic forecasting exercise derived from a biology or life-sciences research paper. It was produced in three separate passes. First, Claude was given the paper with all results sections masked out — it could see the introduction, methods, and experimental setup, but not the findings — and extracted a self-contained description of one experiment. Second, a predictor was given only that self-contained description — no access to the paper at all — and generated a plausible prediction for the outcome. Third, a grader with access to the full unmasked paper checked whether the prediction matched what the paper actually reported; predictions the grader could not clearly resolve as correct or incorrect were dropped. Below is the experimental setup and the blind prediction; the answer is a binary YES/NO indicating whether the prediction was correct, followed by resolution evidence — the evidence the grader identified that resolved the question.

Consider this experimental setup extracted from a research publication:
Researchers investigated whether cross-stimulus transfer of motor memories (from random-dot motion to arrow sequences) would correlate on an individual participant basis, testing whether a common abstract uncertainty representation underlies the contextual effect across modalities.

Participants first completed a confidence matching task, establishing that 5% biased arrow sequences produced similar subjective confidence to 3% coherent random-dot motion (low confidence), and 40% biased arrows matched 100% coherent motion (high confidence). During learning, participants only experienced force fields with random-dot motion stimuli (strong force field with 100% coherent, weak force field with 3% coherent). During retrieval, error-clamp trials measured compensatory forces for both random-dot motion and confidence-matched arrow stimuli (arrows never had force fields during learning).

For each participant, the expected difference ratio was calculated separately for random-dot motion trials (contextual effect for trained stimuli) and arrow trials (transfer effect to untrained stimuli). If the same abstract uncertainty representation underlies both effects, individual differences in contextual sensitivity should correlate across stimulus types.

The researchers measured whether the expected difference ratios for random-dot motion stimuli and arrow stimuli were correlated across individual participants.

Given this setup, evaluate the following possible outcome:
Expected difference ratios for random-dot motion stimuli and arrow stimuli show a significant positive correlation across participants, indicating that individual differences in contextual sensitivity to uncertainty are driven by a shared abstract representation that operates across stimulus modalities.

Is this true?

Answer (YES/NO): YES